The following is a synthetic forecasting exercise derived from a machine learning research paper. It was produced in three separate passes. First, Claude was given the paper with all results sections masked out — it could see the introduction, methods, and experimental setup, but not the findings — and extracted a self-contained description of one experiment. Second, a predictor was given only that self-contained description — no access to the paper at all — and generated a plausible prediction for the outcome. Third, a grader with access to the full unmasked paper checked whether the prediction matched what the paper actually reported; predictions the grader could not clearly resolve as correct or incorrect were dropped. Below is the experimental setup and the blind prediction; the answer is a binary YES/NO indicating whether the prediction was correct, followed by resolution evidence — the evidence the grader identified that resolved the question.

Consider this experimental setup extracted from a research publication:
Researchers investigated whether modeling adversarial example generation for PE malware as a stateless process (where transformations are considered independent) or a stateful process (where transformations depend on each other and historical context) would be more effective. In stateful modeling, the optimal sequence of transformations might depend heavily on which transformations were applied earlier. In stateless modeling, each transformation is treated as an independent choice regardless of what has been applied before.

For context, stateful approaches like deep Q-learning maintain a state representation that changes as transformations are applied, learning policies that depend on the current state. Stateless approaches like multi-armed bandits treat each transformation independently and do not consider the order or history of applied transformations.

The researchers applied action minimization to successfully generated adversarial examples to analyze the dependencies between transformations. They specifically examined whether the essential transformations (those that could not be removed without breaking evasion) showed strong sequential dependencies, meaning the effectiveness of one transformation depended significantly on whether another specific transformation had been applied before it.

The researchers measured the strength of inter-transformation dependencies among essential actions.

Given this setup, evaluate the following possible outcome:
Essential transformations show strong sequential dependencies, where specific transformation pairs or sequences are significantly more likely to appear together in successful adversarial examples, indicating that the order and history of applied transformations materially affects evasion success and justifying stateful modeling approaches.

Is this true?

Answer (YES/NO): NO